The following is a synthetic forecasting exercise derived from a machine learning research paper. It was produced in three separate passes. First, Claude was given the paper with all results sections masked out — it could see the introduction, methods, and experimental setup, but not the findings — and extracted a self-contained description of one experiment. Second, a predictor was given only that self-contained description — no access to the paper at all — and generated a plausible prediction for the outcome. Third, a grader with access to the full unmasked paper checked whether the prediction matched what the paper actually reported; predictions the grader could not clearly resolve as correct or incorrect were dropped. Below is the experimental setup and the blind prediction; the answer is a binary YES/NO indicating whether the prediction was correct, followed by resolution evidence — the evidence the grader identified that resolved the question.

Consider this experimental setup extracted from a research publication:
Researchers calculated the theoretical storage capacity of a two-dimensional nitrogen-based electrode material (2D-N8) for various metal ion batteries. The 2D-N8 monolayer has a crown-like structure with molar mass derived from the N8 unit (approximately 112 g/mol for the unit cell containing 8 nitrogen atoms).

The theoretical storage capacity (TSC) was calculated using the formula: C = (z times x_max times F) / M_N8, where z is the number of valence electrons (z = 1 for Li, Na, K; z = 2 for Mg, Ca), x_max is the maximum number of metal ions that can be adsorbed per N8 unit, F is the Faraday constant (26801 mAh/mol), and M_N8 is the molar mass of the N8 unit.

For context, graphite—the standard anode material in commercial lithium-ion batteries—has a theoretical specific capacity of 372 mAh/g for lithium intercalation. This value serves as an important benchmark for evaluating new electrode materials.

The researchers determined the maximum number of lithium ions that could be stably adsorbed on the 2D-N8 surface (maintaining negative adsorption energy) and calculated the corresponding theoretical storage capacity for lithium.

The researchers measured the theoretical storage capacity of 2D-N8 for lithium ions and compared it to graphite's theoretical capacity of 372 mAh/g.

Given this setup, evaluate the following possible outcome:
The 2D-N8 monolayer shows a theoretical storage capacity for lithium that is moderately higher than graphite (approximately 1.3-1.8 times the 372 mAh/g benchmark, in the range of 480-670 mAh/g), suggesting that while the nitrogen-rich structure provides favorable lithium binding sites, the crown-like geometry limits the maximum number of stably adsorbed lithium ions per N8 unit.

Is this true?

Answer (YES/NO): NO